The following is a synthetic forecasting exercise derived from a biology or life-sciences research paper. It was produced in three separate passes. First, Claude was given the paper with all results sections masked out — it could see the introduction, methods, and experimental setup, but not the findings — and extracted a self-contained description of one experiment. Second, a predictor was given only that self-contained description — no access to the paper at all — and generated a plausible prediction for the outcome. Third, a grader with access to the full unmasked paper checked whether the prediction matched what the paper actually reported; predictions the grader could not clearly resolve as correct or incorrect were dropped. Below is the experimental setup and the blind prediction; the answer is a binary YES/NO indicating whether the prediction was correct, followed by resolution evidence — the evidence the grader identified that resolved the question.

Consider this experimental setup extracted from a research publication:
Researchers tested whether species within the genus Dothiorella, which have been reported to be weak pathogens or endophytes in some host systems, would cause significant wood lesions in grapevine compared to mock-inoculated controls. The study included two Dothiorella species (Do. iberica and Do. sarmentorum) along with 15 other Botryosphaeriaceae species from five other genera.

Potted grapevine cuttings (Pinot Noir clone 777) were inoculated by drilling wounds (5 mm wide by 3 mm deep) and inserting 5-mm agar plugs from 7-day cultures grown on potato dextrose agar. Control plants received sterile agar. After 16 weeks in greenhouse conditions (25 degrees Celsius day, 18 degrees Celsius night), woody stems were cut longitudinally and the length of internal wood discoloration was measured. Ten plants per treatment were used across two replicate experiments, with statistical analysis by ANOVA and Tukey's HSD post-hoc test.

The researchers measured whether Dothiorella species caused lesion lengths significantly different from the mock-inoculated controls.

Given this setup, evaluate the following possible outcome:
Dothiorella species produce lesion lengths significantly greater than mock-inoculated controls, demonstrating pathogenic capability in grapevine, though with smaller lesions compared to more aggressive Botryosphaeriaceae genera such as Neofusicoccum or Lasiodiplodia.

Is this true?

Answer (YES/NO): YES